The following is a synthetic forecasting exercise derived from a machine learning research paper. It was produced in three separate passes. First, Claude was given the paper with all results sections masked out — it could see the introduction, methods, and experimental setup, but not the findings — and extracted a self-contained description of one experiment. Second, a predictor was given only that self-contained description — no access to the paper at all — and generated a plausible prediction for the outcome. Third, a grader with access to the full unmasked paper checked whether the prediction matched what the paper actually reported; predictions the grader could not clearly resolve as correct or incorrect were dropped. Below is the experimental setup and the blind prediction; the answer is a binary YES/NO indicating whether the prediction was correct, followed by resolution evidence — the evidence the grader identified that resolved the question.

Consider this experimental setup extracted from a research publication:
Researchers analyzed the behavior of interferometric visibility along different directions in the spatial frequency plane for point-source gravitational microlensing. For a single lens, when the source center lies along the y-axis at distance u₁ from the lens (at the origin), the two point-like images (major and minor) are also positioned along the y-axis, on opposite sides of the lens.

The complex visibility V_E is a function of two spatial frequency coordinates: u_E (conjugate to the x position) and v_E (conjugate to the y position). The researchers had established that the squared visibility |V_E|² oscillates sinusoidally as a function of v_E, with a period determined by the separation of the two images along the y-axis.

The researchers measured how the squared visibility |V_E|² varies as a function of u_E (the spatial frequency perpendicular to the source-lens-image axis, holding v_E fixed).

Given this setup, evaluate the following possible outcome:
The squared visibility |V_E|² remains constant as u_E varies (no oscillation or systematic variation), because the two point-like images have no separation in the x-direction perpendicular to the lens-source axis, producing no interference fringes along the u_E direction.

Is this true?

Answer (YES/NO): YES